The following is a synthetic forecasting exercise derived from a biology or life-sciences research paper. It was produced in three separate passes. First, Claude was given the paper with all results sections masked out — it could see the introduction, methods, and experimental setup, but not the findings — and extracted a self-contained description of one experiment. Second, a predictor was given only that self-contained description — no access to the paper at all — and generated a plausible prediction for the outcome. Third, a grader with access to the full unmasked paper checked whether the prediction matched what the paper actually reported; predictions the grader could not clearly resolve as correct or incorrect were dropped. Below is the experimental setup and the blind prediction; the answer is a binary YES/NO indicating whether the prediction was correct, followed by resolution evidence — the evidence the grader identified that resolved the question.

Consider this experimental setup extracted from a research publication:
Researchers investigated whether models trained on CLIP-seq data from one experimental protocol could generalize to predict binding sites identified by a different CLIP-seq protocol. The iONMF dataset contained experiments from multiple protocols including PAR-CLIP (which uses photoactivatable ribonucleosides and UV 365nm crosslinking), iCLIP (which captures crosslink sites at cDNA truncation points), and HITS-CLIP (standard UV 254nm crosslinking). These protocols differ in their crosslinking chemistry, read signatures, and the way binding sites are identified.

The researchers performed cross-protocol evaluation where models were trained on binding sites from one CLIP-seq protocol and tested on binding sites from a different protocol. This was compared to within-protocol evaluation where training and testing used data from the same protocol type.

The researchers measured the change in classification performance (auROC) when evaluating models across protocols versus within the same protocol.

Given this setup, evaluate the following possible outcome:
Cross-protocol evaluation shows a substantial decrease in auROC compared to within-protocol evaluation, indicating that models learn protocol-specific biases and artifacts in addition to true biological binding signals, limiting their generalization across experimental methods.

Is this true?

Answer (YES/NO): YES